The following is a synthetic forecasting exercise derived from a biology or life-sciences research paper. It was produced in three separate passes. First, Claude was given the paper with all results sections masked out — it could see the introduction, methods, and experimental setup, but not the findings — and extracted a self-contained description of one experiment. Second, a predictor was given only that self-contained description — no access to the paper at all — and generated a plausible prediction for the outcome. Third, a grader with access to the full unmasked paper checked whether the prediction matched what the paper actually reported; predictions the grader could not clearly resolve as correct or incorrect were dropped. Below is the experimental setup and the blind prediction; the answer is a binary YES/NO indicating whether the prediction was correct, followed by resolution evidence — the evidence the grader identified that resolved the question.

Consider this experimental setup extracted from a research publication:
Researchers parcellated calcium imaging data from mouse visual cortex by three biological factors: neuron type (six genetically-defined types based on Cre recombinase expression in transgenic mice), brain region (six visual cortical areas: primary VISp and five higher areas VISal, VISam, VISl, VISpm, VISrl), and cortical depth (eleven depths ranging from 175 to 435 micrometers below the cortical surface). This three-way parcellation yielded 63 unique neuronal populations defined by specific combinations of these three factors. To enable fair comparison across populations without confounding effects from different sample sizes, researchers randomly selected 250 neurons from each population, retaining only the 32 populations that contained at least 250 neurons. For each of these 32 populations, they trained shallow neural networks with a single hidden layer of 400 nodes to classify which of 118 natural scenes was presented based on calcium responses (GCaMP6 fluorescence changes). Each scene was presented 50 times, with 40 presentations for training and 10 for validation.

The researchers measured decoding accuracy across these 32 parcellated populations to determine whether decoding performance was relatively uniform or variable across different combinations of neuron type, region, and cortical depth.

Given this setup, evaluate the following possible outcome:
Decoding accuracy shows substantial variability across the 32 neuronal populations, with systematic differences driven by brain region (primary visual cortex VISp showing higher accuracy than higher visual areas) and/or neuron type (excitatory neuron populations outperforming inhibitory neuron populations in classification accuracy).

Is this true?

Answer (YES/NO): YES